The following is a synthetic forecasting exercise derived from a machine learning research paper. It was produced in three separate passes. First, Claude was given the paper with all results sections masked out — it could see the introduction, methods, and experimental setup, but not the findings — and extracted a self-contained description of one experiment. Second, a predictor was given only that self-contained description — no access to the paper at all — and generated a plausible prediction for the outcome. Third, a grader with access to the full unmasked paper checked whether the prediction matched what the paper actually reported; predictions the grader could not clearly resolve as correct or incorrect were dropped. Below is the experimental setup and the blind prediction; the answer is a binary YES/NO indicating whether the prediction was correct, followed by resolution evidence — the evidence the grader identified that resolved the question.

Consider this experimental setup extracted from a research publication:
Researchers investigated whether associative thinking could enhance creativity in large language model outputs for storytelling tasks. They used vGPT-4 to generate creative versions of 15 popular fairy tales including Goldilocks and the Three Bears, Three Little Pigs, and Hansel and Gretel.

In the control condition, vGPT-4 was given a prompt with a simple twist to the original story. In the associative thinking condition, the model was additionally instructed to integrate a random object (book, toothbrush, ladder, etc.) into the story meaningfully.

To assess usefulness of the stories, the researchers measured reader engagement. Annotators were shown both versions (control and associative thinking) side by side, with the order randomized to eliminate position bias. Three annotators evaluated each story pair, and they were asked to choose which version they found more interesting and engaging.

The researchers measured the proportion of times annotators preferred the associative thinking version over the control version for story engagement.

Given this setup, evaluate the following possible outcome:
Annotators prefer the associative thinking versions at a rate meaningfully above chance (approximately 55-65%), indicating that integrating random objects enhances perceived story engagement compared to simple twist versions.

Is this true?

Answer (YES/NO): NO